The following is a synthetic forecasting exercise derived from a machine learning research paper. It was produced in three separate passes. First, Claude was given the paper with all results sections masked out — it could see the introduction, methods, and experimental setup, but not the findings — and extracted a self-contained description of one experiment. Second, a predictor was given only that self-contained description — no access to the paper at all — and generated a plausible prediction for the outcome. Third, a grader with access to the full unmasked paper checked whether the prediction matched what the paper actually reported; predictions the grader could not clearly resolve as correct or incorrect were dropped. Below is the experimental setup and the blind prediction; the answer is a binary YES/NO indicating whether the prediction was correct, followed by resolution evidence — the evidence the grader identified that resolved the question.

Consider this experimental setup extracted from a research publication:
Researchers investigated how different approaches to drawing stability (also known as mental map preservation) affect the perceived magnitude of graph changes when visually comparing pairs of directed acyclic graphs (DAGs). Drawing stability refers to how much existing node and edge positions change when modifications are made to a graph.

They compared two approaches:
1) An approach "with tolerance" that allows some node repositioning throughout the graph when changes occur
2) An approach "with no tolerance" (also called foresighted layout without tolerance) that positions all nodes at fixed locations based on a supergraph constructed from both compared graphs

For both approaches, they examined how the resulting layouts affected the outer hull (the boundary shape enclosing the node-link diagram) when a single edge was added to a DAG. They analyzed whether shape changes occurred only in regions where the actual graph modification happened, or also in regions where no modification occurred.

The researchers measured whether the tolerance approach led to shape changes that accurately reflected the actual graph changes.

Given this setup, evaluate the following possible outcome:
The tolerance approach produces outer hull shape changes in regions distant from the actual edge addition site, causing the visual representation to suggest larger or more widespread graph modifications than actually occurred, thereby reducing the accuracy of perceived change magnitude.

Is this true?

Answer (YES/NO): YES